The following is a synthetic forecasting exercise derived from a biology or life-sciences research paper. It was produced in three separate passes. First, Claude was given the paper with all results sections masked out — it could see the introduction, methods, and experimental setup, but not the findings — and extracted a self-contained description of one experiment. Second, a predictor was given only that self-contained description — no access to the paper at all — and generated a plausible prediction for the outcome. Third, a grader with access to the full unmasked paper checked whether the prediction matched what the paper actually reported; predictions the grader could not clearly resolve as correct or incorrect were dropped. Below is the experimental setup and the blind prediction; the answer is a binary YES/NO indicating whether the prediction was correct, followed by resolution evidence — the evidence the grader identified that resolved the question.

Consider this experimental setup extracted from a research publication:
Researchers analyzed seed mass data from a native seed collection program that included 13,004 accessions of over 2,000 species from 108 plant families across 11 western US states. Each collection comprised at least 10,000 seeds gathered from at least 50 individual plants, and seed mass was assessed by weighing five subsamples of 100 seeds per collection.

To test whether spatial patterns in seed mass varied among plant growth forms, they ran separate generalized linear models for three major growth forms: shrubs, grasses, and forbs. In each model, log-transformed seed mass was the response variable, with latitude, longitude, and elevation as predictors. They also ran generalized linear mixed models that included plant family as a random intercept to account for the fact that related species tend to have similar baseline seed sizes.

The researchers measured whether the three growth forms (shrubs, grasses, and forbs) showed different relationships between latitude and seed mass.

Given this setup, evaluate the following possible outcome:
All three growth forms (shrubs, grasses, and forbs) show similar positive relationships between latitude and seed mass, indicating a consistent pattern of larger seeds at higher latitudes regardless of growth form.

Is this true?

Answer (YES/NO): NO